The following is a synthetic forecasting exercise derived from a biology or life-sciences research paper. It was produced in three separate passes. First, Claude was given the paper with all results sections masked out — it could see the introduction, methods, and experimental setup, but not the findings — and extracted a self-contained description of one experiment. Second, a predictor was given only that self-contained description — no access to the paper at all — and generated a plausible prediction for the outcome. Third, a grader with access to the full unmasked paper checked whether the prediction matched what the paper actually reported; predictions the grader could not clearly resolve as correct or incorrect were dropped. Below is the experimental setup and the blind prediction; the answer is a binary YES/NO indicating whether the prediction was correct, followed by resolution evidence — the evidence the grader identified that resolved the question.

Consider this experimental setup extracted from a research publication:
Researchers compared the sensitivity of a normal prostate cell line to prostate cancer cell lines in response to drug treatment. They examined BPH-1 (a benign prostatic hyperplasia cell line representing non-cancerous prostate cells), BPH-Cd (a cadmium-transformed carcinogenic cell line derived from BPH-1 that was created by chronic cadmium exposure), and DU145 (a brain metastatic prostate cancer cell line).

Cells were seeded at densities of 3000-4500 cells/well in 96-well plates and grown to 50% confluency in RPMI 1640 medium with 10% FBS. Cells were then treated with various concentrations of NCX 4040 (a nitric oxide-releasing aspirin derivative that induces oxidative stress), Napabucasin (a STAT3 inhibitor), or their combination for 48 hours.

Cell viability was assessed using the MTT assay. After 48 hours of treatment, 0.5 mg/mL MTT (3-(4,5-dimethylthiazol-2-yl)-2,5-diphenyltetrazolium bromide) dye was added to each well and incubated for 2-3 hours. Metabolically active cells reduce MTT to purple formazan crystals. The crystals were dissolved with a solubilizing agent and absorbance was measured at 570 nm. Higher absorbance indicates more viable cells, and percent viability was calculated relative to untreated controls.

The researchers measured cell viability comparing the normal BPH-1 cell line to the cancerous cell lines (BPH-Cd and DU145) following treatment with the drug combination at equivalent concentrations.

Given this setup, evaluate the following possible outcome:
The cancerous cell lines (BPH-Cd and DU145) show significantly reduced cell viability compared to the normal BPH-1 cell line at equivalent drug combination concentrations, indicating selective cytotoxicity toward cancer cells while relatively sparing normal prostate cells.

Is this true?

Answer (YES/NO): YES